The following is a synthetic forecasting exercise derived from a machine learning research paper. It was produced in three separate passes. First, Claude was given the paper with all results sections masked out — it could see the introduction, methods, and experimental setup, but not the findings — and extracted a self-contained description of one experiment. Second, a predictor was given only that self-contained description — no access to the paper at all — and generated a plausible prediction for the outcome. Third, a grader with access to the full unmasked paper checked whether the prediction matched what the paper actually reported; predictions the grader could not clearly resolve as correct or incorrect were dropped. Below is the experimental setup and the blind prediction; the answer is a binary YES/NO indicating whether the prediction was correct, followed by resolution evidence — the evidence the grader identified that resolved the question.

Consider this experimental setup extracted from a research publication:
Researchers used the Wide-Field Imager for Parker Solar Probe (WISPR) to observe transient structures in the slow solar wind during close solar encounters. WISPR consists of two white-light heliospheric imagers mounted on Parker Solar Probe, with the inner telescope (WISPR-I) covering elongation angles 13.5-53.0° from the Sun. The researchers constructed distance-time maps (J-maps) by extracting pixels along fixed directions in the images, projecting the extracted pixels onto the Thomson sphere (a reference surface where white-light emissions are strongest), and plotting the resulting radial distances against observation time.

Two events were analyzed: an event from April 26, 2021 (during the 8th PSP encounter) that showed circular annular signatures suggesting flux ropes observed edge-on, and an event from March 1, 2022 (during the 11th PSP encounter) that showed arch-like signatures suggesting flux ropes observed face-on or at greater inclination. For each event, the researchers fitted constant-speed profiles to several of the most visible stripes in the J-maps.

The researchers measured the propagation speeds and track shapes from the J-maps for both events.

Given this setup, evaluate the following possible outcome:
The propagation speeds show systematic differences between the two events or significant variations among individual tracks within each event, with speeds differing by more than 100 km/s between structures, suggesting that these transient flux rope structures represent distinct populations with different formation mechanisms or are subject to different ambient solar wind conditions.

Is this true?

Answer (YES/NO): YES